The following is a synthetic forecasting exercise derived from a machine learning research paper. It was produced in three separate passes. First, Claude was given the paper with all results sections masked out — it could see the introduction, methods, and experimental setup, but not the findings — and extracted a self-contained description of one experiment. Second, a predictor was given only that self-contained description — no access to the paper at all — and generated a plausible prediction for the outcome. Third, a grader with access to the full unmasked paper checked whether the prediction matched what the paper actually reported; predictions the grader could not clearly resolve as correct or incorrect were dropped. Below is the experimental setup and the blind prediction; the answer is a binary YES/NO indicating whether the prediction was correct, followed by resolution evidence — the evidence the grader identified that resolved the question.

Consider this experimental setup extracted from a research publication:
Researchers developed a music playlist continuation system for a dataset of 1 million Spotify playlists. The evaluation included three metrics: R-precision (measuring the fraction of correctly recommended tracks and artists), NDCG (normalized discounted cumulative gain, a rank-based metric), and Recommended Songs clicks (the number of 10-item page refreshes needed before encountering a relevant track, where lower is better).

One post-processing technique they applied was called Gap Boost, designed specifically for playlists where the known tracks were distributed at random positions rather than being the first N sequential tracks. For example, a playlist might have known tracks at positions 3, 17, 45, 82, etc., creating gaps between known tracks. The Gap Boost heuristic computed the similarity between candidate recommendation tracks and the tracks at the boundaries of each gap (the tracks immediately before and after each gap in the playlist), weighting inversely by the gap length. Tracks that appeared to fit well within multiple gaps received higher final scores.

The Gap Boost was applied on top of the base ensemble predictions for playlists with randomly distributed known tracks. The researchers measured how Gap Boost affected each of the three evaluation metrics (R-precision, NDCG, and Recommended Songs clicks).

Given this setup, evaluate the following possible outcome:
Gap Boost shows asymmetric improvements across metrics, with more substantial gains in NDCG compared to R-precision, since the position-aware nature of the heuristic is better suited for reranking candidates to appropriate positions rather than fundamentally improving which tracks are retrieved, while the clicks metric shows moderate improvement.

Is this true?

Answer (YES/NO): NO